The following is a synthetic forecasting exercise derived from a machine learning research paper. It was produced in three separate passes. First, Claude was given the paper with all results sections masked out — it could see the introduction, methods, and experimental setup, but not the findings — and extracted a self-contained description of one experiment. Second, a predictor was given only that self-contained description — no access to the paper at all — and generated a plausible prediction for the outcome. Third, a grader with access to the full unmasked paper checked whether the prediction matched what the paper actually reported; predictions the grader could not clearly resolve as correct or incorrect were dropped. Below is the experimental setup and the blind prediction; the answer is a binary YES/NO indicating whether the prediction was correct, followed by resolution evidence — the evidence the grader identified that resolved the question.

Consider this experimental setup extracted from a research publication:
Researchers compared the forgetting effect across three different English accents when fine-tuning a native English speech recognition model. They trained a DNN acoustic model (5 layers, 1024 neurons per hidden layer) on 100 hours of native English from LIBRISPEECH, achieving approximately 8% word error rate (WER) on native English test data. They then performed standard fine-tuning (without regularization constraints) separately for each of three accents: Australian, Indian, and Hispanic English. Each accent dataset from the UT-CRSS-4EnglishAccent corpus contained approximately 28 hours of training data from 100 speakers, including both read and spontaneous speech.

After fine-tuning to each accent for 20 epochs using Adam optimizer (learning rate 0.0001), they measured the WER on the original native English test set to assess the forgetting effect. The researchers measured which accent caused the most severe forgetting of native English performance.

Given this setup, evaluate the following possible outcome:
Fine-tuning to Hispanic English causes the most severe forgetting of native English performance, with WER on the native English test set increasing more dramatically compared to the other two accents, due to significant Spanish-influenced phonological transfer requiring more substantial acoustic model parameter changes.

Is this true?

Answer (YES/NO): NO